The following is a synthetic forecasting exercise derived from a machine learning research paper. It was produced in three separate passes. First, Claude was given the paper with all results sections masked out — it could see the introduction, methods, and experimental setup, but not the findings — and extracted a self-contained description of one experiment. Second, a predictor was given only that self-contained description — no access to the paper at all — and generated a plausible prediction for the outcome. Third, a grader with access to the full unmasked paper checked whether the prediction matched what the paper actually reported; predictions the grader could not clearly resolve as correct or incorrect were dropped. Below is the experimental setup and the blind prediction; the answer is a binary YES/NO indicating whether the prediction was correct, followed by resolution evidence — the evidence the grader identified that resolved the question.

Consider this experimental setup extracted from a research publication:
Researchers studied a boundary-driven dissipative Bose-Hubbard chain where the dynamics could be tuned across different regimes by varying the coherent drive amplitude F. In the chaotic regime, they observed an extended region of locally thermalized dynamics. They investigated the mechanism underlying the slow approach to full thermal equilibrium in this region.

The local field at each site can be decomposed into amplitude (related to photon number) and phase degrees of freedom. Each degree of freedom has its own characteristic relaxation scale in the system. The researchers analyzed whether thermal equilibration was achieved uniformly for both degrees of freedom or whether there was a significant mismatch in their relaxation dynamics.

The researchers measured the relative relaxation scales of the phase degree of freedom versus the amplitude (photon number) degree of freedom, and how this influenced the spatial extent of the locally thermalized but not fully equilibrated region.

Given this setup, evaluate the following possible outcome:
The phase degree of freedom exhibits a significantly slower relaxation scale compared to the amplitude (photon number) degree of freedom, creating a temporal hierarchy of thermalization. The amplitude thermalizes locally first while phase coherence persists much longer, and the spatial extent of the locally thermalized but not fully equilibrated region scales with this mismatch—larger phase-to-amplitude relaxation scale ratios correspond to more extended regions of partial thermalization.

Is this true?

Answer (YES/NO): NO